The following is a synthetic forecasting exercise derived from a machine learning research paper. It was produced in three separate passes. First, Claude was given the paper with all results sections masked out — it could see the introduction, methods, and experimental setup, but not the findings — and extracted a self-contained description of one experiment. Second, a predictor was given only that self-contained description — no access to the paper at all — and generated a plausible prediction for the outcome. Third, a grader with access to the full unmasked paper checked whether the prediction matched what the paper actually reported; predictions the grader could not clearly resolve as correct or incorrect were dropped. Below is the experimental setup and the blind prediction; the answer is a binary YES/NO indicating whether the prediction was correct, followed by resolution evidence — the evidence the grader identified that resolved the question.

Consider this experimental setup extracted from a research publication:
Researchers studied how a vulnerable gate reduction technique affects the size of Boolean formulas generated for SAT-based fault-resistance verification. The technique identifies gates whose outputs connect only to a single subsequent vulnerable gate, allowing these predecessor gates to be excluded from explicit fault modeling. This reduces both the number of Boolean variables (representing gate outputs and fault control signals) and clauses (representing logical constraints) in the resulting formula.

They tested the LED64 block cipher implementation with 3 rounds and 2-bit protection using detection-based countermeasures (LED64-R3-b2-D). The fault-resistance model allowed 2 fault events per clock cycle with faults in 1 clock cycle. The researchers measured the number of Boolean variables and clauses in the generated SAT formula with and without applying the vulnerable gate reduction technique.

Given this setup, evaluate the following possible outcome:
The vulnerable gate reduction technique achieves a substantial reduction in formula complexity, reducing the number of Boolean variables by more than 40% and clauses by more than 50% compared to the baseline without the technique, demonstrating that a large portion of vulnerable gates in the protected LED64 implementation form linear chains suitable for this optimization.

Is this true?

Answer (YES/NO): YES